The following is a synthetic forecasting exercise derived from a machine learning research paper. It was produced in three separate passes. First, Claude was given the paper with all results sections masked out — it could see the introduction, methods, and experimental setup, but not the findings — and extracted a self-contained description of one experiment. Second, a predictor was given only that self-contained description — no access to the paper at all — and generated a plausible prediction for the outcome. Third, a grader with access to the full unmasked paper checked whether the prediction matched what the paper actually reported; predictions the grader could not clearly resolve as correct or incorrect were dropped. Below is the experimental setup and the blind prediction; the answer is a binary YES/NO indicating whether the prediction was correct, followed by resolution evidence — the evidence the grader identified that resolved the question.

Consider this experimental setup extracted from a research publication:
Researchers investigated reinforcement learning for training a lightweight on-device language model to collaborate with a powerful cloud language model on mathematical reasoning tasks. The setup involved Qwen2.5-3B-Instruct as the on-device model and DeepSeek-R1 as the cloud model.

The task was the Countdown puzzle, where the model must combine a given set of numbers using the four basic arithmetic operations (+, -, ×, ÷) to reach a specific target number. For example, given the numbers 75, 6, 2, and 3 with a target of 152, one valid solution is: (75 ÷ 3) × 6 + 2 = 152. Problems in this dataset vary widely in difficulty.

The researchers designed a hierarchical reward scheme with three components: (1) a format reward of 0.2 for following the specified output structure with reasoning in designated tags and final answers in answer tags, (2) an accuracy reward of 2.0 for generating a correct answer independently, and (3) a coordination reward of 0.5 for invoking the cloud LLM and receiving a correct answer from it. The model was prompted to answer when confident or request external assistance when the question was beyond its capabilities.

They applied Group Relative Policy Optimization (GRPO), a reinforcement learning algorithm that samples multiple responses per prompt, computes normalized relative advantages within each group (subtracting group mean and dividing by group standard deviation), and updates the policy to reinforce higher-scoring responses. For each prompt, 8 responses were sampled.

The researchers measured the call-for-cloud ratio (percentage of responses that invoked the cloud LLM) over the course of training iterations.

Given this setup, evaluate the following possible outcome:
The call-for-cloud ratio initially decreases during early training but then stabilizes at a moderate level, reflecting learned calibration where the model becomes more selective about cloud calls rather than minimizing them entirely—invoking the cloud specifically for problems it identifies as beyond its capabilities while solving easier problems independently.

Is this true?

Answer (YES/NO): NO